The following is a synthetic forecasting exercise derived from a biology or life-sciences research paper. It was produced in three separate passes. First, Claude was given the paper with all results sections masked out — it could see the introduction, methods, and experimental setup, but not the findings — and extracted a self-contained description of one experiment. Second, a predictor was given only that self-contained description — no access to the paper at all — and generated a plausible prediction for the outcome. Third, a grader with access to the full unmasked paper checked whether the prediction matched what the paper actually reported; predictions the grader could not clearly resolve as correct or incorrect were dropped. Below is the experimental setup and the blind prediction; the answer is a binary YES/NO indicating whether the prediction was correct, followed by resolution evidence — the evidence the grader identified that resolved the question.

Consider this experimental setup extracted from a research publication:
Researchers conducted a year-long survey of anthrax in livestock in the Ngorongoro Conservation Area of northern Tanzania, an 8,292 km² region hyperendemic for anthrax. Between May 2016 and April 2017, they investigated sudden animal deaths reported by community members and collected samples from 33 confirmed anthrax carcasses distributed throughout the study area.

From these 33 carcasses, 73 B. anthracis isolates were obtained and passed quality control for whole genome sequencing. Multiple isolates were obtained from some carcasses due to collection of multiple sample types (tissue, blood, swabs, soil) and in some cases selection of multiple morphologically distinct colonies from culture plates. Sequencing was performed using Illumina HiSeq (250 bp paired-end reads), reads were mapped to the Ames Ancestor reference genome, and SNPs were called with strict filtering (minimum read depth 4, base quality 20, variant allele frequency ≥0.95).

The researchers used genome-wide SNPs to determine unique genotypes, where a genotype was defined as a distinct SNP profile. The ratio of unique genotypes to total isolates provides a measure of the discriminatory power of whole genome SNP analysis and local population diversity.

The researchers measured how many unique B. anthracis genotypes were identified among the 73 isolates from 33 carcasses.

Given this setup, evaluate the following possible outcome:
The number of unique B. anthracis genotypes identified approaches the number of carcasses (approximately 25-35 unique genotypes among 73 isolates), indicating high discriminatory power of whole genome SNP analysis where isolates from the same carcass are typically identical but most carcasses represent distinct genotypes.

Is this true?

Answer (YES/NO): NO